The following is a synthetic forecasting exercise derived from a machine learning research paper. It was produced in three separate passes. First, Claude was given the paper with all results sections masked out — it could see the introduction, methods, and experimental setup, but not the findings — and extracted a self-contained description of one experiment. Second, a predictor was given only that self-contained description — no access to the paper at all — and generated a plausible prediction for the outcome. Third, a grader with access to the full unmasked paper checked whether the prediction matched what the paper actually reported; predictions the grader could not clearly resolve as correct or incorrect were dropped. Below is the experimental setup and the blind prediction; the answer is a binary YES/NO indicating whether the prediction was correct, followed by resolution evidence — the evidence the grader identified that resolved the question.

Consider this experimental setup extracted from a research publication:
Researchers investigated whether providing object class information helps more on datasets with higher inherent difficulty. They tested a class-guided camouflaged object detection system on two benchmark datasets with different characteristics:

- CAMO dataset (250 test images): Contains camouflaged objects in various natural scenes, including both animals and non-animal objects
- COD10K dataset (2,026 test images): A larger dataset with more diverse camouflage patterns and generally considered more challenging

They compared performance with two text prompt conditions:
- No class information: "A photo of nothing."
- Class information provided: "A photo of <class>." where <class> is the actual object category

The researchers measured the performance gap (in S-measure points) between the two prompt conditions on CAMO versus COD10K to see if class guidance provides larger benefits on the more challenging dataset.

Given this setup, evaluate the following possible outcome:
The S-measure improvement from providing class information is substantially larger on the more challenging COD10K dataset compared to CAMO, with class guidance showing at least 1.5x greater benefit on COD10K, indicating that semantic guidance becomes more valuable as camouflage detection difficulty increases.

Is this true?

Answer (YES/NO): NO